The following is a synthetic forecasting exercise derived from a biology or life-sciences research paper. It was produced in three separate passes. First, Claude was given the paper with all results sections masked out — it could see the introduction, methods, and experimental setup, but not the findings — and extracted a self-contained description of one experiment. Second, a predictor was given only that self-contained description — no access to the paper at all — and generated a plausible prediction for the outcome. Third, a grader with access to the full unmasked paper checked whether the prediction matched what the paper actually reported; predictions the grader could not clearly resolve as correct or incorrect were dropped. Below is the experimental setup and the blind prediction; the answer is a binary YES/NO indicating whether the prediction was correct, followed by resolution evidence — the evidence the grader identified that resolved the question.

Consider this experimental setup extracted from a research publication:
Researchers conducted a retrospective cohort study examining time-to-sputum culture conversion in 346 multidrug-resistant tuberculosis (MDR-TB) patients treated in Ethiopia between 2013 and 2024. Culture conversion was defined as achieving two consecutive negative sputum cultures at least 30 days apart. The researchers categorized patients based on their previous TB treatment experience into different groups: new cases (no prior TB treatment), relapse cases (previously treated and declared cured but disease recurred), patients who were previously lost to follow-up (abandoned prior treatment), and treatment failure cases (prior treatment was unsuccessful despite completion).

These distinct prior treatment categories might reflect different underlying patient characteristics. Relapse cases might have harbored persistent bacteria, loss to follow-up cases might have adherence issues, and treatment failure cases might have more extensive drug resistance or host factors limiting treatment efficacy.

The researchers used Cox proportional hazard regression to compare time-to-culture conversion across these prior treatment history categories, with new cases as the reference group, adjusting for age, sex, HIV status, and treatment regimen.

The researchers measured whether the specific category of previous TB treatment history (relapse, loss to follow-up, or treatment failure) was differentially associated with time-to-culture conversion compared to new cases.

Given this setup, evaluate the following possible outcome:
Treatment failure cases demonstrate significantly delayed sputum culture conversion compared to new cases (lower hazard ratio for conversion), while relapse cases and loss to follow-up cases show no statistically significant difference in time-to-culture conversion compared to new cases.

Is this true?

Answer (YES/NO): NO